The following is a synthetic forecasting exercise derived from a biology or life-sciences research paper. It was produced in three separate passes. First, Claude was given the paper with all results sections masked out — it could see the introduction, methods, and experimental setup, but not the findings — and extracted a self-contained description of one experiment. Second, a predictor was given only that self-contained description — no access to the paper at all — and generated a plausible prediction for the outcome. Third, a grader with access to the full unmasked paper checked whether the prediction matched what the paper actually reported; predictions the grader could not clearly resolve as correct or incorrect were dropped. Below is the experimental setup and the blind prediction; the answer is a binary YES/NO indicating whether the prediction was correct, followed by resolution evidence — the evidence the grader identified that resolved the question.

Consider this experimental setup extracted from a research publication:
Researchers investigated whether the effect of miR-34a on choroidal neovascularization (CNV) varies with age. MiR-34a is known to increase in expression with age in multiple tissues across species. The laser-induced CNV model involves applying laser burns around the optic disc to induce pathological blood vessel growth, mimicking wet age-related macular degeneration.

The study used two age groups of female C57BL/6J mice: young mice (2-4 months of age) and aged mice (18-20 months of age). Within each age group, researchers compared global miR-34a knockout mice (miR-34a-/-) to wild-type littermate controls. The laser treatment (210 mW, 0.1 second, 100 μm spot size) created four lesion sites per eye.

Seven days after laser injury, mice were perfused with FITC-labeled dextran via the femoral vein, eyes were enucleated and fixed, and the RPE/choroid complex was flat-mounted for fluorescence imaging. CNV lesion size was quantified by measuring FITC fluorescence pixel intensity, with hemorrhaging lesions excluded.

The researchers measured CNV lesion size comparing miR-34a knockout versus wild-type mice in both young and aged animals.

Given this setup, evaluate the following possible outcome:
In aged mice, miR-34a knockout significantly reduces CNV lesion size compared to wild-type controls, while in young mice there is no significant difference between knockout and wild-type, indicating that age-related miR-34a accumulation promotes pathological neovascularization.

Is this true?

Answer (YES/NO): NO